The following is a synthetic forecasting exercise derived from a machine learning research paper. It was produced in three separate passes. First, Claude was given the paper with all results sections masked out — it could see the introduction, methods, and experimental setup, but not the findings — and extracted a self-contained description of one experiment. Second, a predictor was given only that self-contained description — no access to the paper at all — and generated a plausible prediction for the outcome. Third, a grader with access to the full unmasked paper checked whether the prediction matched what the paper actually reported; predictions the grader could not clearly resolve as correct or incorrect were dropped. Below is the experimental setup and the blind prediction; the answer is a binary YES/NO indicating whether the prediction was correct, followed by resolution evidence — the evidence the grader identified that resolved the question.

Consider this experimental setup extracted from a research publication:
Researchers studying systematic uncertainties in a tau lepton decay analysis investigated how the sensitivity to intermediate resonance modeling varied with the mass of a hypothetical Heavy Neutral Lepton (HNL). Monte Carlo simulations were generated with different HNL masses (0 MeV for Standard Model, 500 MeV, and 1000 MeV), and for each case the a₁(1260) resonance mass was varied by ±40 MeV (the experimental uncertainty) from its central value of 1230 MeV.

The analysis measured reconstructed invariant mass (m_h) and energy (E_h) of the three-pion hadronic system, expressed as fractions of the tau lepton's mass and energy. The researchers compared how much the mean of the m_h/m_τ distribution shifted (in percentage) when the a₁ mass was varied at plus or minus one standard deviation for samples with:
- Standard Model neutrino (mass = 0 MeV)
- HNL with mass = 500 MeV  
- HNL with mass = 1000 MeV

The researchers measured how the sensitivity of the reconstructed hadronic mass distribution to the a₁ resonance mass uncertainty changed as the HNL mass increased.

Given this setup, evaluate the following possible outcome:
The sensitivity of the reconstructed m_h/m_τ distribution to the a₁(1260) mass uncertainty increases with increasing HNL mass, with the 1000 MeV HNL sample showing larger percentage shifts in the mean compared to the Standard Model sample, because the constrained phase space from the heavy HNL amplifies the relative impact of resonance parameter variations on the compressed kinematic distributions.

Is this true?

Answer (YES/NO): NO